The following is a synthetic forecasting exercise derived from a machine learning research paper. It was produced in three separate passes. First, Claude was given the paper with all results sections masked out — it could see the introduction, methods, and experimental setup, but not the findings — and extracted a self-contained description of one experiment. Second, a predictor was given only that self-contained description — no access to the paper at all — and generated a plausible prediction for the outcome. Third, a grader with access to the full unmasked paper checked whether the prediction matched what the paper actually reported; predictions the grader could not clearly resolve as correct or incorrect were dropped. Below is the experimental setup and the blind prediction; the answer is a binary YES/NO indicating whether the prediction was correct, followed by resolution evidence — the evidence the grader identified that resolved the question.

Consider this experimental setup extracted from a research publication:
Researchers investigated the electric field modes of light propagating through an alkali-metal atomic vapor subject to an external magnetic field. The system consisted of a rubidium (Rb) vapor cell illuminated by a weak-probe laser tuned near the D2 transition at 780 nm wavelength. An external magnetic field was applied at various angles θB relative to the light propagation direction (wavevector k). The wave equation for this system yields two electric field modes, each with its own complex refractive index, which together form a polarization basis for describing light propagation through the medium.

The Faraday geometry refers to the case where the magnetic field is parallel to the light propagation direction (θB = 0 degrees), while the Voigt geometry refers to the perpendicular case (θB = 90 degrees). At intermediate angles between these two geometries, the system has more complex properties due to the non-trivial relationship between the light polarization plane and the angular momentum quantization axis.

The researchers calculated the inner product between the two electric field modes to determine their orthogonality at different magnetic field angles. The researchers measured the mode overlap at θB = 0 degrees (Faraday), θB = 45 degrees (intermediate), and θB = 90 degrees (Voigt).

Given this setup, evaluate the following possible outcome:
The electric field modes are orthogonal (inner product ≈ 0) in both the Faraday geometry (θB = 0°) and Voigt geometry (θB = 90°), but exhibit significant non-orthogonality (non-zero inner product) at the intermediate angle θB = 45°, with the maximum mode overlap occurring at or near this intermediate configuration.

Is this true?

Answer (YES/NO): NO